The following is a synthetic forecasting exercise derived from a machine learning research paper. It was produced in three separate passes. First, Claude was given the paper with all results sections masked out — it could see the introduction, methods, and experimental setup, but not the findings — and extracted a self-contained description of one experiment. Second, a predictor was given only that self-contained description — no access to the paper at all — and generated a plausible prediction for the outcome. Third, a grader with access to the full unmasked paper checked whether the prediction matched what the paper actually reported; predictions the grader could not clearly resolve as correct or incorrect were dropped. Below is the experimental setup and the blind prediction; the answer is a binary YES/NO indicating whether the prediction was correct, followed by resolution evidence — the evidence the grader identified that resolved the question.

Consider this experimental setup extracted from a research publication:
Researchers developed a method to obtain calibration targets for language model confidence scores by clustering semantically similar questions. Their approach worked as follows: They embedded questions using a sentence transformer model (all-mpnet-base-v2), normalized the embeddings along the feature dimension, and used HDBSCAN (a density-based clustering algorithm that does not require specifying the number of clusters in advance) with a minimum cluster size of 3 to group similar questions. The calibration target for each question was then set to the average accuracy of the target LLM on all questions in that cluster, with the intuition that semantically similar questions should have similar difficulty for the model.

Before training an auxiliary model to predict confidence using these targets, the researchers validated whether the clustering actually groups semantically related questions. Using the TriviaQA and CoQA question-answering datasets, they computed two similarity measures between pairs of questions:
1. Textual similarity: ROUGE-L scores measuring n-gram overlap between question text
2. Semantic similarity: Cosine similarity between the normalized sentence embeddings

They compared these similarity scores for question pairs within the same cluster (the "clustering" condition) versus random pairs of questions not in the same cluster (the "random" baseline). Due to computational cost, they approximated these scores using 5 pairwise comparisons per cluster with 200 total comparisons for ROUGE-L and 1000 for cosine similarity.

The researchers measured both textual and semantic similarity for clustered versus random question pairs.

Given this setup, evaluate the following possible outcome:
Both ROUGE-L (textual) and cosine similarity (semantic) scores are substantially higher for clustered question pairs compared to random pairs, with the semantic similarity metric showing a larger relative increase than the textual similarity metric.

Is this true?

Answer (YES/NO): YES